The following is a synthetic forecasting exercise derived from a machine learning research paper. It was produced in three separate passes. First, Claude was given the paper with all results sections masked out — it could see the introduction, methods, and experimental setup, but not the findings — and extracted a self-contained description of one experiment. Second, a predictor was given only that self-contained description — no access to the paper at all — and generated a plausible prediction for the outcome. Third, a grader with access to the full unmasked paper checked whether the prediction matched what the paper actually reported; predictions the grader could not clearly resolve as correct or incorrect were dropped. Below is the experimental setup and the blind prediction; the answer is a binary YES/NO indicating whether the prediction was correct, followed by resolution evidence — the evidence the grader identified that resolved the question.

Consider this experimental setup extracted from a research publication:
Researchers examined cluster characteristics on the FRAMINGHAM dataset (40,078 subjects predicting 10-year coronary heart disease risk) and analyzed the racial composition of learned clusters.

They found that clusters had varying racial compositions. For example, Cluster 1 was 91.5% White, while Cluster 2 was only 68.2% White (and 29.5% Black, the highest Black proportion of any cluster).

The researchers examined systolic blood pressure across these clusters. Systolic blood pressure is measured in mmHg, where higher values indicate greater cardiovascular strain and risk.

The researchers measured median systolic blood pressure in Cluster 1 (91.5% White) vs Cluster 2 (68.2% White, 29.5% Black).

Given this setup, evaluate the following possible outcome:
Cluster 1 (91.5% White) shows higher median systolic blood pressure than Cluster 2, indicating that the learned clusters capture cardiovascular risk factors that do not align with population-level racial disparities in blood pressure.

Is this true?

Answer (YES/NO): NO